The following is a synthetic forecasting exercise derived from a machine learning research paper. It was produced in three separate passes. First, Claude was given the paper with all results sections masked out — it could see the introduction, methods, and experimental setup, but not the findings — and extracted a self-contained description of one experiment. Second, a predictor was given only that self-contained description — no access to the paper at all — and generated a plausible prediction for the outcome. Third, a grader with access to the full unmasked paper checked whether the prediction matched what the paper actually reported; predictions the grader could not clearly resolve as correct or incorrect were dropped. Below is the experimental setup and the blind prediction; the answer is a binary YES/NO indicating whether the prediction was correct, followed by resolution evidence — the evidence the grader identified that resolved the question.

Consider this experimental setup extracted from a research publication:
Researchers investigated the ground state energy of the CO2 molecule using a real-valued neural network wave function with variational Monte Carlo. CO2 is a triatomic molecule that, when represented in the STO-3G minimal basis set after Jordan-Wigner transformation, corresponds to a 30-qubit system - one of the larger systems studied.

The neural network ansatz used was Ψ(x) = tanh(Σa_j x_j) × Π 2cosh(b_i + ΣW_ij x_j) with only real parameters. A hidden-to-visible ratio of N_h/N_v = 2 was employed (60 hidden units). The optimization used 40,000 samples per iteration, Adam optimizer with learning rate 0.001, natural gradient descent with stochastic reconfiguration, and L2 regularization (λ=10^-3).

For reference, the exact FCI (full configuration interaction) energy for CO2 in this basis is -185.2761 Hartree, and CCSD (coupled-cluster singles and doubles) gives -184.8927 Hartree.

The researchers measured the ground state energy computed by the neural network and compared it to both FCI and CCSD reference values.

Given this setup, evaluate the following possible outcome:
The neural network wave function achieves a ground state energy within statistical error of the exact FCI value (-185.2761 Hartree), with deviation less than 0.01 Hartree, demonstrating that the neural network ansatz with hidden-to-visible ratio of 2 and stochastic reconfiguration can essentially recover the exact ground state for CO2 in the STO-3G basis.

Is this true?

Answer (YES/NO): NO